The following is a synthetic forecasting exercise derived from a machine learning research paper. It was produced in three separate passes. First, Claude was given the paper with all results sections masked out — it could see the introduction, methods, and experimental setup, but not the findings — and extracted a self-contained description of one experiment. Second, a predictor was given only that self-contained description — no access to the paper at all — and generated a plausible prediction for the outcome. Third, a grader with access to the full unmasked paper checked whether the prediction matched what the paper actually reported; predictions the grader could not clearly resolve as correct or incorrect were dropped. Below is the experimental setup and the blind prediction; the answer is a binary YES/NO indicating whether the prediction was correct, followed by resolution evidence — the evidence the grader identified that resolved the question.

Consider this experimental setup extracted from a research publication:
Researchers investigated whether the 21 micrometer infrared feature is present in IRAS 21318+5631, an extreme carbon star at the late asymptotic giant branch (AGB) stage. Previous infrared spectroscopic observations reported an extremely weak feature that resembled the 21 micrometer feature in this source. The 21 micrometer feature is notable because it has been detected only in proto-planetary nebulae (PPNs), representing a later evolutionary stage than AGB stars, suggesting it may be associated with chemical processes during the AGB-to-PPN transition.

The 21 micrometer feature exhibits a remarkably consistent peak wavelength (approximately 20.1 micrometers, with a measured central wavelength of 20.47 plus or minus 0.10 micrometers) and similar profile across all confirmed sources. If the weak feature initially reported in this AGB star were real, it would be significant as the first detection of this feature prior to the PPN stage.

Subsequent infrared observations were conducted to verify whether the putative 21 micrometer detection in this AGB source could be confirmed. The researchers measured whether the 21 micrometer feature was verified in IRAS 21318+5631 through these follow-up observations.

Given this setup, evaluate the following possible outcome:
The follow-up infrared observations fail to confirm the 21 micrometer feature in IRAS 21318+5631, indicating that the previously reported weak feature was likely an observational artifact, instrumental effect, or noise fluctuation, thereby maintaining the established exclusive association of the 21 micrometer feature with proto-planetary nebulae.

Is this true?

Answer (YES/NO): YES